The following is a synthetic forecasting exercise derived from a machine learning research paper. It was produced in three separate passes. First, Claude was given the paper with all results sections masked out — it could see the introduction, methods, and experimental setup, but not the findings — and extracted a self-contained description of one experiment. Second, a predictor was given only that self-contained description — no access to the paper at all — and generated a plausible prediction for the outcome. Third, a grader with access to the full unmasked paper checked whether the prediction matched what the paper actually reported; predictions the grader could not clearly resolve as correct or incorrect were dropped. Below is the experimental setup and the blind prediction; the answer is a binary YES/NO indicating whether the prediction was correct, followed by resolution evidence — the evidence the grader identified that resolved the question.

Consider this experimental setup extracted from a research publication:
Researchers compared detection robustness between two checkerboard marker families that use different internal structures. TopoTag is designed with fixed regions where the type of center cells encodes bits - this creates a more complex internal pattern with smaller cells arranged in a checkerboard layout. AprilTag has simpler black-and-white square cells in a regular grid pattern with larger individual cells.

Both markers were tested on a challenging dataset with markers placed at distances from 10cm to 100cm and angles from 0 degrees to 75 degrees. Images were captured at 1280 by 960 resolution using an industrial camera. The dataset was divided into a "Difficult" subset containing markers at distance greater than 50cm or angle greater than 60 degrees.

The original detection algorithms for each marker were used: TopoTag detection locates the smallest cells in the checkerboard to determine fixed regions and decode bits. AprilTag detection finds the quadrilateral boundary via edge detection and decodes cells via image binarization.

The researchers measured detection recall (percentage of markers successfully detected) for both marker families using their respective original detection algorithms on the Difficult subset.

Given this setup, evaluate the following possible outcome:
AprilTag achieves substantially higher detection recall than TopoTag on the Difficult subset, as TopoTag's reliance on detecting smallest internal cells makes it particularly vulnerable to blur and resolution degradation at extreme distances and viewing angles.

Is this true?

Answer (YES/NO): YES